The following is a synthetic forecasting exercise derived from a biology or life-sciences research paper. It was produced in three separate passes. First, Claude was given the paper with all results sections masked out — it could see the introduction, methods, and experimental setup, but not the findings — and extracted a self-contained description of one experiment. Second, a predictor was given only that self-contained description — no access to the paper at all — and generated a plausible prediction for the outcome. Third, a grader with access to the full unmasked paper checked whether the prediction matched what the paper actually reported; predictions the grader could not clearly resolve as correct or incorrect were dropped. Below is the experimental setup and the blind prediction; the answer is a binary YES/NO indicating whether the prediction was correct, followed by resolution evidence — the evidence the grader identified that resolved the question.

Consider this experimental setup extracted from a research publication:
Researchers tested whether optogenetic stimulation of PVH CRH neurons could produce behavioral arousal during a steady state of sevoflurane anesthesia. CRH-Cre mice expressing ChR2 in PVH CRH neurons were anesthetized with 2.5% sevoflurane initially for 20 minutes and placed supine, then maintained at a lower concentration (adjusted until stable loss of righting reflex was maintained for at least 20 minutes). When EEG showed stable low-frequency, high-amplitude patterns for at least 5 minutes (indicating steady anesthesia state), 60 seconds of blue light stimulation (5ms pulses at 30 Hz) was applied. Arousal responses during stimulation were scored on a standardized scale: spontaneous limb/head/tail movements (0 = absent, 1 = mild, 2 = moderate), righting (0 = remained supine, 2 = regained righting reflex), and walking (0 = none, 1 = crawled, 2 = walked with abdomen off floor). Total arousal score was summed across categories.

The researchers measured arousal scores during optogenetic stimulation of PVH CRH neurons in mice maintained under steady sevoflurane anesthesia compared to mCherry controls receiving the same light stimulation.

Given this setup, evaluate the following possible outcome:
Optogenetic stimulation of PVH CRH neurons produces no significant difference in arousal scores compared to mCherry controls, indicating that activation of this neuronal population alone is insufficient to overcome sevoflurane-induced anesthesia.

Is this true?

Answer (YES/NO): NO